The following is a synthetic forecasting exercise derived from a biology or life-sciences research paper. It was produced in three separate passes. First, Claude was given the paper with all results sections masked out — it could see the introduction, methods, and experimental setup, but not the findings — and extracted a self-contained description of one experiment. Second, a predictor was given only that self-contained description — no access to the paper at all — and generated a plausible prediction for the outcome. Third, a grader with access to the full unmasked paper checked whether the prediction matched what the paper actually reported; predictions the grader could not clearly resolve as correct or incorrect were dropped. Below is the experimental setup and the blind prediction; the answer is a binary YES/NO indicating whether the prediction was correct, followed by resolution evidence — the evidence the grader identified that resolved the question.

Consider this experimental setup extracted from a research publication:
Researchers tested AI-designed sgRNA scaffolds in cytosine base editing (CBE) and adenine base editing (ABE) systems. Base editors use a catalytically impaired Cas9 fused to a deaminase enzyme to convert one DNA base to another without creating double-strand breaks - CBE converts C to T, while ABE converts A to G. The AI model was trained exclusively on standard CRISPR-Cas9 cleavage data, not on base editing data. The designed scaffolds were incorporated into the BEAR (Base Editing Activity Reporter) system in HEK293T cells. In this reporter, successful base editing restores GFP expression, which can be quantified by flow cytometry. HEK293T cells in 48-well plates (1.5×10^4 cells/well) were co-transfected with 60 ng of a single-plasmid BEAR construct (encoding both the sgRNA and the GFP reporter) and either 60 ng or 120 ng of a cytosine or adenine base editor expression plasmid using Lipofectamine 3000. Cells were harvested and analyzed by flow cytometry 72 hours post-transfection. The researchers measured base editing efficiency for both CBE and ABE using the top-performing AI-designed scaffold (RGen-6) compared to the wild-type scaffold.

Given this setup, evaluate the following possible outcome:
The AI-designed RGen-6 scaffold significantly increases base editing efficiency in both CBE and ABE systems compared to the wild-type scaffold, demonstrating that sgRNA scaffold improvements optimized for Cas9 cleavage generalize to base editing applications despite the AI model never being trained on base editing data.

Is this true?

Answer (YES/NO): NO